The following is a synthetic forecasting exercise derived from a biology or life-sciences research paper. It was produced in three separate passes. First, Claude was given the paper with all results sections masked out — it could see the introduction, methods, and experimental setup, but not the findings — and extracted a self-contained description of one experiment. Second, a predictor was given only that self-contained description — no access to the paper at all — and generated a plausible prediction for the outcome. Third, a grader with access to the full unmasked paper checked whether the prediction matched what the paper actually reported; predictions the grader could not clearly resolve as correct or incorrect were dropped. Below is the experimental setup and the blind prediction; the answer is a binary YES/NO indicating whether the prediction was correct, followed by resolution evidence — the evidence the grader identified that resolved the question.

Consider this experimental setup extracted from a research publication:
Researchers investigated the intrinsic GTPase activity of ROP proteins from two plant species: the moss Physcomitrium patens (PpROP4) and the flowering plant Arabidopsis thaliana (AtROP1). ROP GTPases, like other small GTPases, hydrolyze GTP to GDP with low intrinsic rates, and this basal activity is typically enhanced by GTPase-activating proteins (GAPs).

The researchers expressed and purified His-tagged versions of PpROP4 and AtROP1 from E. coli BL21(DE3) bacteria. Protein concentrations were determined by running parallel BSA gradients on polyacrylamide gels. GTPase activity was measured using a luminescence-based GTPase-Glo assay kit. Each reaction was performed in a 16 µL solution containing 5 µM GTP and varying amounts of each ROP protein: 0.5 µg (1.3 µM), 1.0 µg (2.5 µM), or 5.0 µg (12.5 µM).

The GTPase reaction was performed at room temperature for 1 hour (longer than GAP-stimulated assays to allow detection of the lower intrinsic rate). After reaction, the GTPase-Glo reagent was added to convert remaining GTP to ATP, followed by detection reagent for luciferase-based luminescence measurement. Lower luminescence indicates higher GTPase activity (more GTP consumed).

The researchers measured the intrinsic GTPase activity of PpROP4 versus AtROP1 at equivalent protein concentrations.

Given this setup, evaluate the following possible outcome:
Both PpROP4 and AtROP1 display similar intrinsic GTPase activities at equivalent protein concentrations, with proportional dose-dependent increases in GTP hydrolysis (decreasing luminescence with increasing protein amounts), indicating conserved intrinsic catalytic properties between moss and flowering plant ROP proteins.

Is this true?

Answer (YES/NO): NO